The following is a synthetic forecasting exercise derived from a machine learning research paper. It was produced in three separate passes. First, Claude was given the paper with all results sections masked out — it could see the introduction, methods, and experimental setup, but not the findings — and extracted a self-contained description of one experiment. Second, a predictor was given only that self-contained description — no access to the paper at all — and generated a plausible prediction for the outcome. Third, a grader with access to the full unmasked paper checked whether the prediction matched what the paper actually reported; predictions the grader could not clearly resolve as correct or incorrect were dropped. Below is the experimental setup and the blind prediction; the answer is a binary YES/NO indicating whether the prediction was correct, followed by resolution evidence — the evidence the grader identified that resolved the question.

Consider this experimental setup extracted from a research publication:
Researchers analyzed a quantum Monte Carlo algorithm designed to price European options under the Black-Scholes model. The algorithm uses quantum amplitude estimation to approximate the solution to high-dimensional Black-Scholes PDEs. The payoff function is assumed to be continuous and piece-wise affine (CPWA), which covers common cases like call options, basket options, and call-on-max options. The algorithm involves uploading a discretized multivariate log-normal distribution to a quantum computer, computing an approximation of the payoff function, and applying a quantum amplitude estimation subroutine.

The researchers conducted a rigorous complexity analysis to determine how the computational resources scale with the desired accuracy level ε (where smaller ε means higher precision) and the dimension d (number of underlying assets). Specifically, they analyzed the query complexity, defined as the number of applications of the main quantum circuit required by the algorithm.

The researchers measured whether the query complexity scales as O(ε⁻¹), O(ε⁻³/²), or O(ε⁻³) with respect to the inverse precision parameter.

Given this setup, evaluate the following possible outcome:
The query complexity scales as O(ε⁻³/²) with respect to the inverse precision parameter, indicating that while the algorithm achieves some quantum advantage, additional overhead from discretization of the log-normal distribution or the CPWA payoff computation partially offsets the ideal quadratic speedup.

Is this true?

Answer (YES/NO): NO